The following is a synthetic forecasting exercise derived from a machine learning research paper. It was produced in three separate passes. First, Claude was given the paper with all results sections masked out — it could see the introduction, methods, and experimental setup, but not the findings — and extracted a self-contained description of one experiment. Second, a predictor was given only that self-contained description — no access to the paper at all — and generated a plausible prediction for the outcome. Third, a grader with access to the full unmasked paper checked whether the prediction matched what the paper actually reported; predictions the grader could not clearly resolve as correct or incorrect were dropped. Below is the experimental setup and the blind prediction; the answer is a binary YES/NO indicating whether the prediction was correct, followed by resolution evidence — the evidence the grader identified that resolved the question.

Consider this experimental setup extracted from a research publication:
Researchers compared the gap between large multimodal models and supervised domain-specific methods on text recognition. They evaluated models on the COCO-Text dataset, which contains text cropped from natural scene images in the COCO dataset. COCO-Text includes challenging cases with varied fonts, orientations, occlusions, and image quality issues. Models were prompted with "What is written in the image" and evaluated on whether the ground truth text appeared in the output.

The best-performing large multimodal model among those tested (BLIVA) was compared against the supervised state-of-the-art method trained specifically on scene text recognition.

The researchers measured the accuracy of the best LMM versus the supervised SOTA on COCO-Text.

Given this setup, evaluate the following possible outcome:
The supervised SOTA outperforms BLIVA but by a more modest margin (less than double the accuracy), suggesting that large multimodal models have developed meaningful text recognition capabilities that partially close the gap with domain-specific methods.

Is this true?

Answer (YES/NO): NO